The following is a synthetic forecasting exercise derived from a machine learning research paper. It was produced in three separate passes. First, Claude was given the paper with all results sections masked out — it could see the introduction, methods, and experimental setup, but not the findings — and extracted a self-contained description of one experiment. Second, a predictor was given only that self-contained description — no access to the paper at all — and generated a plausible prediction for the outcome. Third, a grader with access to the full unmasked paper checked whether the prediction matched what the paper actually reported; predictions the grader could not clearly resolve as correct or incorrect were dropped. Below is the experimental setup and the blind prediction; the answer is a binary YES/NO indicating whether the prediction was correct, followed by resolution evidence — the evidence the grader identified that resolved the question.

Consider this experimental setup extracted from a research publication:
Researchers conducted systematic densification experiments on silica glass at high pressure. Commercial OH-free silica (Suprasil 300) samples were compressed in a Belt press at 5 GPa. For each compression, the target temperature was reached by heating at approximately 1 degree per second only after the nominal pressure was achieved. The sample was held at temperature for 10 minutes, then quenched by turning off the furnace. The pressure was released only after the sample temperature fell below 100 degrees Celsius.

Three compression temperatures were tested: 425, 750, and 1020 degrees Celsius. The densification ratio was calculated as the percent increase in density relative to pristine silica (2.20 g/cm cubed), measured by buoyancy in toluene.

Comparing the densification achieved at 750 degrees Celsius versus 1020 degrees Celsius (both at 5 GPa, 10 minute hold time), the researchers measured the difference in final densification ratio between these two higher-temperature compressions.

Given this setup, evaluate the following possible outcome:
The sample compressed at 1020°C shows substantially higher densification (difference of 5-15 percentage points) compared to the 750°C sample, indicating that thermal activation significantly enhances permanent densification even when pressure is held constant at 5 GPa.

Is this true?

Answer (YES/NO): NO